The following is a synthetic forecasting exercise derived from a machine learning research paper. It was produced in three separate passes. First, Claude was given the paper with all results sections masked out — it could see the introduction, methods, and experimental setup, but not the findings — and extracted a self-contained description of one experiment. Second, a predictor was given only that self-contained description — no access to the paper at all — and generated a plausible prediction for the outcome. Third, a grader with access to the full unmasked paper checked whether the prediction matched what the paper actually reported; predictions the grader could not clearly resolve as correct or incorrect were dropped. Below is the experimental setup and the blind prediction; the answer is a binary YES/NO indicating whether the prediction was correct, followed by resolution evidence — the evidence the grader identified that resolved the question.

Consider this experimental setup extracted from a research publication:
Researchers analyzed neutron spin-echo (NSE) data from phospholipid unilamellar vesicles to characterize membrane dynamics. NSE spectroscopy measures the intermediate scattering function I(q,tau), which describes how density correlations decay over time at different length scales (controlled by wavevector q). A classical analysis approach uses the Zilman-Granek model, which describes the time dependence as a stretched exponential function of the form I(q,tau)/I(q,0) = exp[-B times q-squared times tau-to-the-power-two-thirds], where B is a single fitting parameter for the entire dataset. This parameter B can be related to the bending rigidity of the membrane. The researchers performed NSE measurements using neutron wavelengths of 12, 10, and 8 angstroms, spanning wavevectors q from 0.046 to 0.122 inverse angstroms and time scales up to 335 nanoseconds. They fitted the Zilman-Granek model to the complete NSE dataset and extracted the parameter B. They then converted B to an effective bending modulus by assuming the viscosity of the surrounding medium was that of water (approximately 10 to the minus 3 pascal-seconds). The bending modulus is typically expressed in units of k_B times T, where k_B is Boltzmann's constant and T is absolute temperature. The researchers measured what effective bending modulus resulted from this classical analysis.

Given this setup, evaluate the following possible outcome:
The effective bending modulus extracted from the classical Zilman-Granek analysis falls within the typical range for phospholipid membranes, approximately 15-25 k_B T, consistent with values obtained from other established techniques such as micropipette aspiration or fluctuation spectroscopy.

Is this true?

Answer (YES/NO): NO